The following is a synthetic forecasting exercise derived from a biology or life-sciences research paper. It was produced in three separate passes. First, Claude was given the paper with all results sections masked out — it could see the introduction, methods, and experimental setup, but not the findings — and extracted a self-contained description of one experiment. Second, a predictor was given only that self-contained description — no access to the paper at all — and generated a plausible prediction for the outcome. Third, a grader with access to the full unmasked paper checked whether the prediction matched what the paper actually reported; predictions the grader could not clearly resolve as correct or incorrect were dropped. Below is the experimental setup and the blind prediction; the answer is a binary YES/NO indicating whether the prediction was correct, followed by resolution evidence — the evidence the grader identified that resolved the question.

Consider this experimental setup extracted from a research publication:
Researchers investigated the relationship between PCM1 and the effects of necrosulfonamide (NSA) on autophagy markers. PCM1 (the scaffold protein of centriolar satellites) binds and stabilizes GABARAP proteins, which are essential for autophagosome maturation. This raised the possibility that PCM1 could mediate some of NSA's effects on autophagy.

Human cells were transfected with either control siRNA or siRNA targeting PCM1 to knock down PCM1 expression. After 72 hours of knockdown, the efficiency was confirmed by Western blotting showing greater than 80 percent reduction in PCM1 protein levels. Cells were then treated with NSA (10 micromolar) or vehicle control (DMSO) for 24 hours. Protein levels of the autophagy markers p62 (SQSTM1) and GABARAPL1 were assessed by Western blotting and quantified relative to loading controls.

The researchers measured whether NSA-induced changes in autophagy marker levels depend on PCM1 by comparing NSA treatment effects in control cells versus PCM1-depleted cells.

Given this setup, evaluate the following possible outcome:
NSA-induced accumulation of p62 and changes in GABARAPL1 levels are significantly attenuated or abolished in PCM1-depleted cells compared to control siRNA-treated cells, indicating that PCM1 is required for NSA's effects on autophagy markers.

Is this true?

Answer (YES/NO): NO